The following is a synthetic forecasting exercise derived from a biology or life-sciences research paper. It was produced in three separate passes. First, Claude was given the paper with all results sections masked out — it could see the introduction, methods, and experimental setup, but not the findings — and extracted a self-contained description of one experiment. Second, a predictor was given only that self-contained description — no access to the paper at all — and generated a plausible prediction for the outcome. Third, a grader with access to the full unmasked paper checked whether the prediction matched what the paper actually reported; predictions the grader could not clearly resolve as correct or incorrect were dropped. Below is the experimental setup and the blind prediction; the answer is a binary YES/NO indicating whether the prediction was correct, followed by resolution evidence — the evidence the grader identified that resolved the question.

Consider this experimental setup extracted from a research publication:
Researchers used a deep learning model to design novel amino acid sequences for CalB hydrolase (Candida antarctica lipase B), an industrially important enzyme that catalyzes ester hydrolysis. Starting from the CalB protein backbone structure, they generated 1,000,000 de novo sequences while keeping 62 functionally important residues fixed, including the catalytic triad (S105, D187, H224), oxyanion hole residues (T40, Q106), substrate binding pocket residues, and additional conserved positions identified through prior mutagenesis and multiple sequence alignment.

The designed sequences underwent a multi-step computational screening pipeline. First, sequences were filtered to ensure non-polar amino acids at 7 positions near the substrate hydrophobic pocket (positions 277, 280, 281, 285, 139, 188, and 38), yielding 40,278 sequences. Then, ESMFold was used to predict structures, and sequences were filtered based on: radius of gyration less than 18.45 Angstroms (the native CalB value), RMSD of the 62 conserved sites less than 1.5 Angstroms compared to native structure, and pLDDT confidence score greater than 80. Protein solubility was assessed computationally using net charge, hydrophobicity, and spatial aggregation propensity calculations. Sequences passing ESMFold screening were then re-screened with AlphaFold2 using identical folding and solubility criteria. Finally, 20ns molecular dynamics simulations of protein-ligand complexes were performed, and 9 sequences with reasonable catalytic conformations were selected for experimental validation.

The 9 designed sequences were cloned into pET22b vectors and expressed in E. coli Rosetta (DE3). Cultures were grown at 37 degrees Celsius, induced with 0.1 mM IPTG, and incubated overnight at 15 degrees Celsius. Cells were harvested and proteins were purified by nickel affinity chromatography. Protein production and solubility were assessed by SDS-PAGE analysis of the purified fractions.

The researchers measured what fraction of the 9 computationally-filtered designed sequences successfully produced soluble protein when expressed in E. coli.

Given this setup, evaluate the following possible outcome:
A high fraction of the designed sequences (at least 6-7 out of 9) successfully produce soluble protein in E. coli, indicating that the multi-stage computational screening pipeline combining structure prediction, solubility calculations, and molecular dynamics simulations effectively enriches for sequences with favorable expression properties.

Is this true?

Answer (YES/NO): NO